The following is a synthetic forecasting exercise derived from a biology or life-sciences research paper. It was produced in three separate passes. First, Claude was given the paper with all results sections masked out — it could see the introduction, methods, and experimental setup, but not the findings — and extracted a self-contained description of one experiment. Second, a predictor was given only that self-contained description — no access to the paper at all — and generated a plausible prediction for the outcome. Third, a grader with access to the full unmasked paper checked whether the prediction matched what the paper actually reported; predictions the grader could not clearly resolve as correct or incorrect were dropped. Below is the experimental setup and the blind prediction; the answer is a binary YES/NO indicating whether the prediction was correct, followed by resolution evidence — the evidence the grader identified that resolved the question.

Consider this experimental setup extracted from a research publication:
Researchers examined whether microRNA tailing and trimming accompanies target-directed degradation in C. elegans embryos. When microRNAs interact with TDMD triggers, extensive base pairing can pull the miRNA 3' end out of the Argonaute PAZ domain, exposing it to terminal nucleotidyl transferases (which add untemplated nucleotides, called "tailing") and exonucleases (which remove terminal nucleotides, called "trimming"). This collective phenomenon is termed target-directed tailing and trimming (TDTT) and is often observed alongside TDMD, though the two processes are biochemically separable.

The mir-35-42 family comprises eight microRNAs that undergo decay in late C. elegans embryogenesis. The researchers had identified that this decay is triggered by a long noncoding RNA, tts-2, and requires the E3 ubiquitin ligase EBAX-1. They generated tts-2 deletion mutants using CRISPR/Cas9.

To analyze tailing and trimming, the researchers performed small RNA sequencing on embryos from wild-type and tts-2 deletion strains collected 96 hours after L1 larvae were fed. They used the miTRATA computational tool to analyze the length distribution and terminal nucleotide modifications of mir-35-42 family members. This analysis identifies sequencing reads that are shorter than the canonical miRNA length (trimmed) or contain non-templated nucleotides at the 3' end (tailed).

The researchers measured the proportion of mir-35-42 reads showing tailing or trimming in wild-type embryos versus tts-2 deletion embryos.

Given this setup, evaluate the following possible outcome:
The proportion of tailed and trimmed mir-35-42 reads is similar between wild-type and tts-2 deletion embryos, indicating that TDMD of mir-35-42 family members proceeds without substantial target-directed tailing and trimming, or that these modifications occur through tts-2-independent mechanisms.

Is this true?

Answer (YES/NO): YES